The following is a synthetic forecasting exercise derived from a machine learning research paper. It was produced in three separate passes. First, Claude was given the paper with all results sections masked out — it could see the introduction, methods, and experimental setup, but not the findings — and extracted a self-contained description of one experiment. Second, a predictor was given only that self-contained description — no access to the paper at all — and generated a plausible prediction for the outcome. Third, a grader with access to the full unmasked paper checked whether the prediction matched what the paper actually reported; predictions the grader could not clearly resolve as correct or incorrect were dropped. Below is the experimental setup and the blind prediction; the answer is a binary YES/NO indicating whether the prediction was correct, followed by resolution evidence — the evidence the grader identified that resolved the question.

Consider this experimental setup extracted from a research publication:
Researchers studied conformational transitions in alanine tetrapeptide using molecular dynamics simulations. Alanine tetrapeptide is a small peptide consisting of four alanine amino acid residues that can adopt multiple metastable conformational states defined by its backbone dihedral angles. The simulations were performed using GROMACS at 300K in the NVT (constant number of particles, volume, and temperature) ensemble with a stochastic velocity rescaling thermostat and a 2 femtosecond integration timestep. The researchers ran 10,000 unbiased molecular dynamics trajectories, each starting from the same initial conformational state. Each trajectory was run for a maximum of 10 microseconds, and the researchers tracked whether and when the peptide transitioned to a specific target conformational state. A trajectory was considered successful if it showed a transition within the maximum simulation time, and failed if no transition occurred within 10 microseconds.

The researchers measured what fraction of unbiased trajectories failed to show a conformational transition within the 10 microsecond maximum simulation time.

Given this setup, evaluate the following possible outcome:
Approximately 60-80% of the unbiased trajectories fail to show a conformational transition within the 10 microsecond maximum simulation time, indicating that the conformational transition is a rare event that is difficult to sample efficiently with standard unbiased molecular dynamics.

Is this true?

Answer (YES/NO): NO